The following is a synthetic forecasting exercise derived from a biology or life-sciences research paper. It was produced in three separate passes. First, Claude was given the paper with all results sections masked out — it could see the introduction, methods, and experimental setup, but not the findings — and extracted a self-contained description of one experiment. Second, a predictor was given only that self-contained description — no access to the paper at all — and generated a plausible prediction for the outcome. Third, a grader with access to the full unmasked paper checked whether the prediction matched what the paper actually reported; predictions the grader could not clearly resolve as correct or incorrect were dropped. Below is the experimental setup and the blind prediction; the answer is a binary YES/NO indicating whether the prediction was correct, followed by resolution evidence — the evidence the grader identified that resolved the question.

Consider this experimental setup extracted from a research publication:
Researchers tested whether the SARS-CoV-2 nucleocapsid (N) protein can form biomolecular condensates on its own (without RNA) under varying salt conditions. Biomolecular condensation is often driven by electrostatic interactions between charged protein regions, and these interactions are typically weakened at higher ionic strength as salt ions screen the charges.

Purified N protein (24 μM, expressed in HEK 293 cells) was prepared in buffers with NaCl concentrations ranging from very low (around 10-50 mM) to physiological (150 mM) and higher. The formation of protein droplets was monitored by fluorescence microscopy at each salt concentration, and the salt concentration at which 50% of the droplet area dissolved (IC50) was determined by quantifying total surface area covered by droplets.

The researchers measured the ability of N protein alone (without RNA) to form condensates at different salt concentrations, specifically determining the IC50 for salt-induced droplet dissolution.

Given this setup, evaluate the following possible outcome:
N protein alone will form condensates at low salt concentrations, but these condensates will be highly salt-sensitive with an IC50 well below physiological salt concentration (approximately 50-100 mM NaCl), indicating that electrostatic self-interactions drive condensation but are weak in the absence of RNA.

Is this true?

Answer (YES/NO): YES